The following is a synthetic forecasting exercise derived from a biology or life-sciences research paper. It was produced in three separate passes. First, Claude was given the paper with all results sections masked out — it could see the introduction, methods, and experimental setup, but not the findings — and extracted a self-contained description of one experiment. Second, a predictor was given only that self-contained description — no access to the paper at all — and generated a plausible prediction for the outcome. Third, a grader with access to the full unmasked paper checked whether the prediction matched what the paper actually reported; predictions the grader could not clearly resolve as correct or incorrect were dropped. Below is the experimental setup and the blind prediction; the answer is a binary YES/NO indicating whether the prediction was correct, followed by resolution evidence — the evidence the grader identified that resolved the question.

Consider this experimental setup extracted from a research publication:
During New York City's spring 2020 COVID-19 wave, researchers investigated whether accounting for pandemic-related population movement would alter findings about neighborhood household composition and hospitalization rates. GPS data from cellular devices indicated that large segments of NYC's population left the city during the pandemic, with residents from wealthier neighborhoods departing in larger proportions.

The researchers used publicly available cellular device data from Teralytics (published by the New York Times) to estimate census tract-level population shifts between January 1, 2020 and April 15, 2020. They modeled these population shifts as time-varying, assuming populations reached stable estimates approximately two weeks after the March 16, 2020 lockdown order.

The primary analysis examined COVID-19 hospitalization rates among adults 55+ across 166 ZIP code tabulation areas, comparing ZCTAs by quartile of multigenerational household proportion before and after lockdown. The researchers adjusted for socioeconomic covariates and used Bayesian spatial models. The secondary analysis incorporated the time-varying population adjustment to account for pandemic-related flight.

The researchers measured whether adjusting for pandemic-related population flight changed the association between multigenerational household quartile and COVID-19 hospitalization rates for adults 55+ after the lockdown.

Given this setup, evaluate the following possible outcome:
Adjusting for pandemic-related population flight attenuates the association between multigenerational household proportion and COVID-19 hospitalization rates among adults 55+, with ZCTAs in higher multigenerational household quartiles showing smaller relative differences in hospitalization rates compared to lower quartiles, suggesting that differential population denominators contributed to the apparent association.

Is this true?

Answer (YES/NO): NO